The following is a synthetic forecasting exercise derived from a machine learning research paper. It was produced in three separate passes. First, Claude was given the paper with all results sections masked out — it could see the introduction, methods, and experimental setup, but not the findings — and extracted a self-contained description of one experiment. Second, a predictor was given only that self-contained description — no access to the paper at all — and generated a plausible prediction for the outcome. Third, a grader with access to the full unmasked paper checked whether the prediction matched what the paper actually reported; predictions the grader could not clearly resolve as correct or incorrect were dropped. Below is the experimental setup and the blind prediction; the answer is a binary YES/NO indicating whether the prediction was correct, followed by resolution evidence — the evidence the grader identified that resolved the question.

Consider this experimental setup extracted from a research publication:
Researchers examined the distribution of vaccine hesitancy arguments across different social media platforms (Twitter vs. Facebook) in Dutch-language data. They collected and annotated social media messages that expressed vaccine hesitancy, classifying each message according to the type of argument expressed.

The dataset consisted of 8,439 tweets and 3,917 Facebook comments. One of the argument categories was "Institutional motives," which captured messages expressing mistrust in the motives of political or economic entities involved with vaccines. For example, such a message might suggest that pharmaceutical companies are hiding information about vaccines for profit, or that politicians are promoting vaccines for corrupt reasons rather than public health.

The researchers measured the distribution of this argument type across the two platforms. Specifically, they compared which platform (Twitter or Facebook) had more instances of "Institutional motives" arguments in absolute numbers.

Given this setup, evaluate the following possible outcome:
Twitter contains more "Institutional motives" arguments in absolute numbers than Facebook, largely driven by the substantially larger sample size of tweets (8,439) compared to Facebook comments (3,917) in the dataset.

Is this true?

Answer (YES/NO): YES